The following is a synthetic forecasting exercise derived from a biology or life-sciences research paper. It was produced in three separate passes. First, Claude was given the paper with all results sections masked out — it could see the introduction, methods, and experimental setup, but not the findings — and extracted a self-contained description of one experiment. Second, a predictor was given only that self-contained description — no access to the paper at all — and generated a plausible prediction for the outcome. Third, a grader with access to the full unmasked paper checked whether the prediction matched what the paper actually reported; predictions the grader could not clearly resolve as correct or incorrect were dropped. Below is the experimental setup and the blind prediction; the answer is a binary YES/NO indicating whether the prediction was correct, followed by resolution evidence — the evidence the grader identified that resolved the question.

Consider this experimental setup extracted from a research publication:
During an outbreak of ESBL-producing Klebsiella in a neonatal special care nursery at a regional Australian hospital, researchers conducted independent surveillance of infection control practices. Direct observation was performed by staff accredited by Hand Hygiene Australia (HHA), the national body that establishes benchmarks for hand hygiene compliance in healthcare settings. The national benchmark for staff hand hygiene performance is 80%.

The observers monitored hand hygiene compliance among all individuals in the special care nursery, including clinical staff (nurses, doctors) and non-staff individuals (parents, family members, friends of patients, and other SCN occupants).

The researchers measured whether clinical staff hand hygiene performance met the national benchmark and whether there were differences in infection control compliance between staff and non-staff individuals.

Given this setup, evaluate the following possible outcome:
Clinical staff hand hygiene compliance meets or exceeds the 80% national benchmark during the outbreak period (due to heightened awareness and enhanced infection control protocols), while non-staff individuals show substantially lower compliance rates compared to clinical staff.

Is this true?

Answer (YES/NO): YES